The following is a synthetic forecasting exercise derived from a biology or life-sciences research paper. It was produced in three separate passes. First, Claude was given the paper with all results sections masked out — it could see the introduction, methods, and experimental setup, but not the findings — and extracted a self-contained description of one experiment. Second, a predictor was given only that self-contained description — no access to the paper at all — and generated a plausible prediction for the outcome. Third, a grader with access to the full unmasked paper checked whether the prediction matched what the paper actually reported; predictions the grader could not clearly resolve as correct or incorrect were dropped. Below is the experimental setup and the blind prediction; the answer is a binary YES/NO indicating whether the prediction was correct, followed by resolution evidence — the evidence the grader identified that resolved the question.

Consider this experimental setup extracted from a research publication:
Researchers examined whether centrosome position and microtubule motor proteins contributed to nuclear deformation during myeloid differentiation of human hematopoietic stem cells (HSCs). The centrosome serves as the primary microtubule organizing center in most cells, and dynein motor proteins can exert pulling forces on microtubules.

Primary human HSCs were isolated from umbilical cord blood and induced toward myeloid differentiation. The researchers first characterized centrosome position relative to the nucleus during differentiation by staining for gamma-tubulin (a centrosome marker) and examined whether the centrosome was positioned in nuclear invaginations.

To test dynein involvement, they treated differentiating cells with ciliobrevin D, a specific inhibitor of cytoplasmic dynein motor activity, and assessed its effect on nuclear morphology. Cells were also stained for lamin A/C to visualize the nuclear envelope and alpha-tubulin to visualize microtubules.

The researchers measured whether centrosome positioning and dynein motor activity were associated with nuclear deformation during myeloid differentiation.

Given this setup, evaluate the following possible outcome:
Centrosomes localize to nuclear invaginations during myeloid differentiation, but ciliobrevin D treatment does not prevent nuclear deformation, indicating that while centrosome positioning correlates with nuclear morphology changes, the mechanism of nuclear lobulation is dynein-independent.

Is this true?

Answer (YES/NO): NO